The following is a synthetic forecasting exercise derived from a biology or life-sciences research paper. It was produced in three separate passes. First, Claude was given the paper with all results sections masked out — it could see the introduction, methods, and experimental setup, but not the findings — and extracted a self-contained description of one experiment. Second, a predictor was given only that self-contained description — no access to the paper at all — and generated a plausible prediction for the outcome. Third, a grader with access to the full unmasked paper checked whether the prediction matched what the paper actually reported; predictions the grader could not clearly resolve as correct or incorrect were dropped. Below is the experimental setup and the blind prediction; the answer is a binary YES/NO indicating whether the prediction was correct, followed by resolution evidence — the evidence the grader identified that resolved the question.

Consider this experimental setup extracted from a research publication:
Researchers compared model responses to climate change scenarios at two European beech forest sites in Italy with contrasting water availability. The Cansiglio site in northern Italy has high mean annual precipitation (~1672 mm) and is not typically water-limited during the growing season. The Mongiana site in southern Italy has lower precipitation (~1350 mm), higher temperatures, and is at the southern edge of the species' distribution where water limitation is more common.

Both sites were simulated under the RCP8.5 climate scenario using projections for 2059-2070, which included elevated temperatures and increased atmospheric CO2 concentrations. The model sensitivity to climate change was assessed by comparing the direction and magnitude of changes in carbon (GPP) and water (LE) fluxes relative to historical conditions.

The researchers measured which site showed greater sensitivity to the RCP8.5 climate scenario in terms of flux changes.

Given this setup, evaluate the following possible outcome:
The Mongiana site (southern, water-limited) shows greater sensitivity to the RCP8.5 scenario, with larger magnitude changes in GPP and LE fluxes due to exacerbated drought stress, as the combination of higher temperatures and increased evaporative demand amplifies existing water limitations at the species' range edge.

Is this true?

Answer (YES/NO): YES